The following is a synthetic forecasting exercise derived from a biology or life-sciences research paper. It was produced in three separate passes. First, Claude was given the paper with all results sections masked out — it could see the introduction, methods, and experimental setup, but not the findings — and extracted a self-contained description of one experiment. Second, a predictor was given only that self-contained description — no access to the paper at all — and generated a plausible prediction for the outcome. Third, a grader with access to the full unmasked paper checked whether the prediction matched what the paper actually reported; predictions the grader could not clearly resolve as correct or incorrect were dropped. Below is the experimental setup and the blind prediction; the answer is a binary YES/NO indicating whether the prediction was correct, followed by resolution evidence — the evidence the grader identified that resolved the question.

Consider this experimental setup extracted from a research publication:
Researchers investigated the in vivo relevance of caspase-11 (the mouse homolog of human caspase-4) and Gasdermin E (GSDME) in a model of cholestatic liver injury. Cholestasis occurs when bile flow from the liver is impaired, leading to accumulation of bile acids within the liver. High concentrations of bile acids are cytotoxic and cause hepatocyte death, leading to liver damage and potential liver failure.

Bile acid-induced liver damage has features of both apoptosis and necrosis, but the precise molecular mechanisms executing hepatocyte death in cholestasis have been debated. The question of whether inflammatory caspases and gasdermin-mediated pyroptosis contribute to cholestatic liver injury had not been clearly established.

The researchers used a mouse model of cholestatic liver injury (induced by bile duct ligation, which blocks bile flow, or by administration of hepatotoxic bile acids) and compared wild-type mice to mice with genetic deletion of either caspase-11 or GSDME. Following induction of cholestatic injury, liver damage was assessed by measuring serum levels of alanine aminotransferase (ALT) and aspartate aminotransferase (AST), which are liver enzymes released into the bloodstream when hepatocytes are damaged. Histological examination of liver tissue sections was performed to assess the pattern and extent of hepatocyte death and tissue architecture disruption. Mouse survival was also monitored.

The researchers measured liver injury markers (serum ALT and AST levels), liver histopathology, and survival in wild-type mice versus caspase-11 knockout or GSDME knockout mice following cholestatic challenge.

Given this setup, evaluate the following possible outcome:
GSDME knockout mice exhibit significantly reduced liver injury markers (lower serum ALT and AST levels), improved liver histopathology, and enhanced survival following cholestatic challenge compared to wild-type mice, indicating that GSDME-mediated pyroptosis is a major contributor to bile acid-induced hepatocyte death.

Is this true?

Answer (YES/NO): NO